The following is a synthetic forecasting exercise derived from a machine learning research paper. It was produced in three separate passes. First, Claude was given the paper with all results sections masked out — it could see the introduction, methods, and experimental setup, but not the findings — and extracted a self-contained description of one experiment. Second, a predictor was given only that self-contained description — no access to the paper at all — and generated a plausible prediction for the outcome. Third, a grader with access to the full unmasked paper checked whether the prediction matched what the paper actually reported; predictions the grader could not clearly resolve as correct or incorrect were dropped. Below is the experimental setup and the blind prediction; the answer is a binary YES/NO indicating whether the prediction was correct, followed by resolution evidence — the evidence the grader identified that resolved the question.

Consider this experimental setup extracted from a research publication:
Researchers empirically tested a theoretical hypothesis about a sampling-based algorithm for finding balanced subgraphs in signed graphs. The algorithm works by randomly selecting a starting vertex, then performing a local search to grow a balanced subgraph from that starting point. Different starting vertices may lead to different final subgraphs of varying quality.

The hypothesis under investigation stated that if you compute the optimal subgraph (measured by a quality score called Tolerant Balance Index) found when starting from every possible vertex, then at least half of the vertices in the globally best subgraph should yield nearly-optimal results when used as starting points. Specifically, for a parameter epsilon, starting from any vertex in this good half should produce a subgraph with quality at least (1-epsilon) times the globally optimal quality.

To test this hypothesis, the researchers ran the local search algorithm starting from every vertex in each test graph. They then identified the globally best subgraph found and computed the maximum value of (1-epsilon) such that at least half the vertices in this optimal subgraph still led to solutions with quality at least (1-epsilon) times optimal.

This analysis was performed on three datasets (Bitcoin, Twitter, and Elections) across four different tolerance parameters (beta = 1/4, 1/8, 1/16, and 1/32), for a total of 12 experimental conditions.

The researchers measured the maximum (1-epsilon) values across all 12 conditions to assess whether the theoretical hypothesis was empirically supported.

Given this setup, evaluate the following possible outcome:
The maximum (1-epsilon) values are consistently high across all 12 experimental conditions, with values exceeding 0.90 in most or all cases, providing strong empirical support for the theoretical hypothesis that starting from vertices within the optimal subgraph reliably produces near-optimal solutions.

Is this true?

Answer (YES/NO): YES